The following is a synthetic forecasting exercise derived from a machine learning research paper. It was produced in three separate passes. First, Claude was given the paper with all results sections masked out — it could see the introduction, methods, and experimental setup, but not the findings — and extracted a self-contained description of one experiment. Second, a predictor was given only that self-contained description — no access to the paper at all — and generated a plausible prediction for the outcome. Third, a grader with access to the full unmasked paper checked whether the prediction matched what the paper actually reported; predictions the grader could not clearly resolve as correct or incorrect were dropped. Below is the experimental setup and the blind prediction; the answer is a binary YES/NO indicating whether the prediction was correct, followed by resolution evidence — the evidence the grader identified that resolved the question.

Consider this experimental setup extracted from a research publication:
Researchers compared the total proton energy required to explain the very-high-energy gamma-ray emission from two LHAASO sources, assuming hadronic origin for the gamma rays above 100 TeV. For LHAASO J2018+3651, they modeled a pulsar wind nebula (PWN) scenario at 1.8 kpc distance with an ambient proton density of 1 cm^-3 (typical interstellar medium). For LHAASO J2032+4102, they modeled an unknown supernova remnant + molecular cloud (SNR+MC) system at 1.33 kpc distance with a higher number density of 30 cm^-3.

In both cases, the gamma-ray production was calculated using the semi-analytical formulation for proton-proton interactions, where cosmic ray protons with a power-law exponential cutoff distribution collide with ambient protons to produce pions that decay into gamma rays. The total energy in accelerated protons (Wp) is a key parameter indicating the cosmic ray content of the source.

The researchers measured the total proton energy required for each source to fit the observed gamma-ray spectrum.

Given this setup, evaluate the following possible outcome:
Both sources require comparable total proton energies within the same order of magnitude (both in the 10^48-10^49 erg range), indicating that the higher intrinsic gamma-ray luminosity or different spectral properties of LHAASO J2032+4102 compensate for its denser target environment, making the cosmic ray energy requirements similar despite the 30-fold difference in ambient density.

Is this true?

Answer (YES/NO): NO